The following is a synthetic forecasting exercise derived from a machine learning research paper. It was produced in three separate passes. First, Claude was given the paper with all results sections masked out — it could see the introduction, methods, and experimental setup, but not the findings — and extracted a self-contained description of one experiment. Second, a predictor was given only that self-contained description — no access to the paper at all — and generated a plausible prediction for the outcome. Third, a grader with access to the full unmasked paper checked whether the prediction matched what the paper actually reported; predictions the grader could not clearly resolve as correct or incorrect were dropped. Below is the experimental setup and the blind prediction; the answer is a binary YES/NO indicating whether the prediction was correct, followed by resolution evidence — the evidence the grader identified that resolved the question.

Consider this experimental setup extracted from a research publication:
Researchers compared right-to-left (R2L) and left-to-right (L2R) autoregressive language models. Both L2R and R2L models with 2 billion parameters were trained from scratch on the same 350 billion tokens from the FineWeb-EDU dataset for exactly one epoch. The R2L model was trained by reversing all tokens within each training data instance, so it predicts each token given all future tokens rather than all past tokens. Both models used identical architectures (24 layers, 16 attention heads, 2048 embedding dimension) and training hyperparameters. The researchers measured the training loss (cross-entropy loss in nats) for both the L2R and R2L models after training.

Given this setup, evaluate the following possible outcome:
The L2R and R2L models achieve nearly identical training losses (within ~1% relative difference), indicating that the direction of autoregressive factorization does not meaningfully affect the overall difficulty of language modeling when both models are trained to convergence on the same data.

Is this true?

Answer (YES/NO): NO